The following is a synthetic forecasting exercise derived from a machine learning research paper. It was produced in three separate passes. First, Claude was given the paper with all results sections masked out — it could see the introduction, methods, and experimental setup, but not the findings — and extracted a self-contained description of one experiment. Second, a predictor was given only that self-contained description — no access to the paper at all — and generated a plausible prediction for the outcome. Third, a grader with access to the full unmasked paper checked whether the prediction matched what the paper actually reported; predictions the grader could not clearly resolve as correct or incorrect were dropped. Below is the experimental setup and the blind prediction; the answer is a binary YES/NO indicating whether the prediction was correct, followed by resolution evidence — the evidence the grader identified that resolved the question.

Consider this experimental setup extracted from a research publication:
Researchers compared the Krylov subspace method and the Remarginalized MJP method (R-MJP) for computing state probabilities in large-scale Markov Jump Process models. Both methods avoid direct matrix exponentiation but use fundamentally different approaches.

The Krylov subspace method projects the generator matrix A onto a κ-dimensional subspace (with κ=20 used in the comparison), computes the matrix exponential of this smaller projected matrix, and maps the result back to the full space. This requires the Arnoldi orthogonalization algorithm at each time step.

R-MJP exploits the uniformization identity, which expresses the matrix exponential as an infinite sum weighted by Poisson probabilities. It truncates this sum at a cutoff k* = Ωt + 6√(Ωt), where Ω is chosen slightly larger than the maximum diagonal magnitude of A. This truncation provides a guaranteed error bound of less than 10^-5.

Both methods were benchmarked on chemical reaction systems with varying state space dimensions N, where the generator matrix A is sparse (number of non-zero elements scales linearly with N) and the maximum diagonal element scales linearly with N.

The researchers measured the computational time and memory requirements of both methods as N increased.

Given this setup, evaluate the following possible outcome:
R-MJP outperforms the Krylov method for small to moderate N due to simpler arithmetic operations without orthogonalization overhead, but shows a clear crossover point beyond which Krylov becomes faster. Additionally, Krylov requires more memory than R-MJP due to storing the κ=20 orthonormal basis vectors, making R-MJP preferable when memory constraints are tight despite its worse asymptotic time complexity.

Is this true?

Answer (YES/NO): NO